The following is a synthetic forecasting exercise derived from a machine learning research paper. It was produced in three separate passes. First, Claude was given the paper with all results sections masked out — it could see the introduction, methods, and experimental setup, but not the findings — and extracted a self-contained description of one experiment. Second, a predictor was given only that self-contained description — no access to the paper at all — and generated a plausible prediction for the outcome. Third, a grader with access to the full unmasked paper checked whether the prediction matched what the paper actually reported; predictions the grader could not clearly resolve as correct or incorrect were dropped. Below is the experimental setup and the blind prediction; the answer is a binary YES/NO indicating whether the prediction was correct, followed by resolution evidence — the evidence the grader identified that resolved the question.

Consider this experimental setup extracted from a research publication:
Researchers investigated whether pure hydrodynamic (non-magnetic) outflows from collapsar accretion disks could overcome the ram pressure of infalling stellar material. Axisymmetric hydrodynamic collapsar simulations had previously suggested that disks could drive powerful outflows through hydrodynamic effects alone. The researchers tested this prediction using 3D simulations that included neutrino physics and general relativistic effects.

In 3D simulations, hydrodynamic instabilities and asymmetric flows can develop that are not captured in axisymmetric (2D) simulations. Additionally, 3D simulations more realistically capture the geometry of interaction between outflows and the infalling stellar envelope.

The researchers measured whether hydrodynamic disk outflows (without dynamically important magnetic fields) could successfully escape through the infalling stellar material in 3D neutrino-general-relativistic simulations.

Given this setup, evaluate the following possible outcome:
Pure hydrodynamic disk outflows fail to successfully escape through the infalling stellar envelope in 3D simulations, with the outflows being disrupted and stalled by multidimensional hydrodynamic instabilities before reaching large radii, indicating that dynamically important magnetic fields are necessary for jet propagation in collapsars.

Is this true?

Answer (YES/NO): NO